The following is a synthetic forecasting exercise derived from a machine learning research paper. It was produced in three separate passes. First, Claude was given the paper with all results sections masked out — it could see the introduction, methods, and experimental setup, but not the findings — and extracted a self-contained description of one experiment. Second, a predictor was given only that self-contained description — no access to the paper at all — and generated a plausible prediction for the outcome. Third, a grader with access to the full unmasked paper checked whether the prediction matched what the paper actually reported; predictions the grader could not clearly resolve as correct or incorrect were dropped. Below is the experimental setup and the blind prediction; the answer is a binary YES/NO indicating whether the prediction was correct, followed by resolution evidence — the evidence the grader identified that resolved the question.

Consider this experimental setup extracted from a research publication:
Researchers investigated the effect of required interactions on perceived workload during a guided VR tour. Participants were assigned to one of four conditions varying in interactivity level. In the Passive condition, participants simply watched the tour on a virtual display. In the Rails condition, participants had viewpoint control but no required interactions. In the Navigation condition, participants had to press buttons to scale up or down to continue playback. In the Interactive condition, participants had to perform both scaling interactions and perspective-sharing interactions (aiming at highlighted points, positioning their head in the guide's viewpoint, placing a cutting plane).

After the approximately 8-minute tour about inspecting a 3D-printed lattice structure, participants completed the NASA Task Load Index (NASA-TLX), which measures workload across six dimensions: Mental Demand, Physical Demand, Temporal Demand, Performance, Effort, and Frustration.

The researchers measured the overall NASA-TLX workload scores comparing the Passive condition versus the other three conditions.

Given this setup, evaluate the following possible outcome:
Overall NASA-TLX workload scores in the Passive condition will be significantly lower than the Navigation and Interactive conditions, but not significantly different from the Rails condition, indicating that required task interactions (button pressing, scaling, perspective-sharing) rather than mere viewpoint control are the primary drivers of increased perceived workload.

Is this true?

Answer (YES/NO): NO